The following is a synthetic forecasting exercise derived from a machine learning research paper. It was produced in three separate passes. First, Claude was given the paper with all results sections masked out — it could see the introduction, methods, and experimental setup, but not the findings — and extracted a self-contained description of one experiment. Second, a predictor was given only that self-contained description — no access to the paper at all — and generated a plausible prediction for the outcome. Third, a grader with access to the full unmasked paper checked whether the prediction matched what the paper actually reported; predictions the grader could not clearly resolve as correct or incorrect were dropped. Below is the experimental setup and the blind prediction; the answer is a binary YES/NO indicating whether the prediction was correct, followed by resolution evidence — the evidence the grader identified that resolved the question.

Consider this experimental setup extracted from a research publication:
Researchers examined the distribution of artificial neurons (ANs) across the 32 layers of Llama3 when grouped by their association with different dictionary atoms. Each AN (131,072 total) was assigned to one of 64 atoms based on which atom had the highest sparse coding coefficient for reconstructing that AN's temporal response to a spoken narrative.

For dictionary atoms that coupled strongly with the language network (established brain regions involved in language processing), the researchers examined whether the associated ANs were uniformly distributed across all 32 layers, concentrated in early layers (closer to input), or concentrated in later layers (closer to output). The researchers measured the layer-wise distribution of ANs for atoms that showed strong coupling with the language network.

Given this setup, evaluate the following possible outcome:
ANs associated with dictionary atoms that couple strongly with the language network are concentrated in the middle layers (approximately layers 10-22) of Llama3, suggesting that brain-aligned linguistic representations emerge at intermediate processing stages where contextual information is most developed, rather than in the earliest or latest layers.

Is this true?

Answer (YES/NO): NO